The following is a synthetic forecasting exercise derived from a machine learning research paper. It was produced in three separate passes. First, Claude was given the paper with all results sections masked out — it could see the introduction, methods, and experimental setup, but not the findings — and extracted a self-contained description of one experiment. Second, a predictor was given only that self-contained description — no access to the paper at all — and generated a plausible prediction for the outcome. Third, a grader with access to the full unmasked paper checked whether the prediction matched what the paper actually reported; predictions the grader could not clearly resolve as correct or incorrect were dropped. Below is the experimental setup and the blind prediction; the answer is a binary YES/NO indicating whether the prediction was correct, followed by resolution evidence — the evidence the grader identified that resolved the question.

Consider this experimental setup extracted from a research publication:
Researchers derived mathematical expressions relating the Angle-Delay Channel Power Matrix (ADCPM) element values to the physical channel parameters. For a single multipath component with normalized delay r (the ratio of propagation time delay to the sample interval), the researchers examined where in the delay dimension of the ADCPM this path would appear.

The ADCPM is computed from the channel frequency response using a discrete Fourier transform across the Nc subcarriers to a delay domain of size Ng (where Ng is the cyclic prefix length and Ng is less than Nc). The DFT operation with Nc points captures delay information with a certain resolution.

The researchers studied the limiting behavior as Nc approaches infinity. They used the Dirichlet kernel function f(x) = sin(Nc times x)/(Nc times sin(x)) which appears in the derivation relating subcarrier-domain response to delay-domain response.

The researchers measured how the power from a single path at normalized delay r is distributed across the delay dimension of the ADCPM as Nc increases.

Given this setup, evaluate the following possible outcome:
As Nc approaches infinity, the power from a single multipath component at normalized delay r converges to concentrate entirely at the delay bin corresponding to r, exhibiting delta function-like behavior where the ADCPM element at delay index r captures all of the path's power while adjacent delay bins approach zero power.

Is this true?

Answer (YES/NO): YES